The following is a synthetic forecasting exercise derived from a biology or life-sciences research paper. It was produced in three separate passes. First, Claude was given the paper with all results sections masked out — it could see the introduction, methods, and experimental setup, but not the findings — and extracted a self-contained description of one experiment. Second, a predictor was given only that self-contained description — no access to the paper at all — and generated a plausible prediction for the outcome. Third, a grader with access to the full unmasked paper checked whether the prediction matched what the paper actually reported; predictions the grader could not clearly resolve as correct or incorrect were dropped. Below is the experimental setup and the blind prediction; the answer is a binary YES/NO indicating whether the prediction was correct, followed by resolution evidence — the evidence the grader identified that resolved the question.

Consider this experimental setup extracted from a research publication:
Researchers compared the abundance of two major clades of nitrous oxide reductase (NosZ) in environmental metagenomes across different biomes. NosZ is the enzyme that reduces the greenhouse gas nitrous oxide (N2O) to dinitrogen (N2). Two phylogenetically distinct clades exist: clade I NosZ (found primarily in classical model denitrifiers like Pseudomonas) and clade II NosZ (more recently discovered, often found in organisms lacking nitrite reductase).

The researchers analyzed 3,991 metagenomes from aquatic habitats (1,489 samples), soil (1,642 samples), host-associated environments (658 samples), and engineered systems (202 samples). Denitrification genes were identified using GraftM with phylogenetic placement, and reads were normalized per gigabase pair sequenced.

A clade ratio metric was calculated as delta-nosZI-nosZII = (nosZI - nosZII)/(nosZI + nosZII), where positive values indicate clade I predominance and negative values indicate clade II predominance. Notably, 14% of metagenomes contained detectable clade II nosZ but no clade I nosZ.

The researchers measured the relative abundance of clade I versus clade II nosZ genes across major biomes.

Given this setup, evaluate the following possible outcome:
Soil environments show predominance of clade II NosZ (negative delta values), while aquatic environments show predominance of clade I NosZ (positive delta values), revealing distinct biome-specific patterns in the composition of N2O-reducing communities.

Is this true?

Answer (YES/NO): NO